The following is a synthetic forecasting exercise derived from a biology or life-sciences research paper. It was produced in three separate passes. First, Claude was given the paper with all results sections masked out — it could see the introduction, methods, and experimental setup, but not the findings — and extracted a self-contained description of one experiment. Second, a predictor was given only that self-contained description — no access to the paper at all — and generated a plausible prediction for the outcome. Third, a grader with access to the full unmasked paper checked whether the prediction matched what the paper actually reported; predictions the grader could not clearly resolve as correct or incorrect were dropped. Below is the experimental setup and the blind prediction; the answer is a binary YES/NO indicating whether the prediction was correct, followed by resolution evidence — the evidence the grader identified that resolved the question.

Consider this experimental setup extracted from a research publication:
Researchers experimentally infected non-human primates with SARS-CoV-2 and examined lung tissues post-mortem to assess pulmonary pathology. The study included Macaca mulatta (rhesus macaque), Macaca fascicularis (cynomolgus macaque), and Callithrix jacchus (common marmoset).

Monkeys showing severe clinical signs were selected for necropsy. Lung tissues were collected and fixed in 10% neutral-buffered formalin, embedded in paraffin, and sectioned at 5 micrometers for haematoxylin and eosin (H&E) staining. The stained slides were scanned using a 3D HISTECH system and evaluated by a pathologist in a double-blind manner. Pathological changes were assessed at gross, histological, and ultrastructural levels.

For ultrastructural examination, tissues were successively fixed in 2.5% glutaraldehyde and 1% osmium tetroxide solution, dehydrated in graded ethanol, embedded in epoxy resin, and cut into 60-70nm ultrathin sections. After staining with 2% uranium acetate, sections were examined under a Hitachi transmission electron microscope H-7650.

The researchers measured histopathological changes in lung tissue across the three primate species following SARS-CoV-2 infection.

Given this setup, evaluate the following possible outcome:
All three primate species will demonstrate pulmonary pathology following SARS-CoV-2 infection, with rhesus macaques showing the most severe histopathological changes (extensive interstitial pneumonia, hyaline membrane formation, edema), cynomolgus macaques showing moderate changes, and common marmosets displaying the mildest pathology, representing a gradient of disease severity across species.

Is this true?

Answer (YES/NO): NO